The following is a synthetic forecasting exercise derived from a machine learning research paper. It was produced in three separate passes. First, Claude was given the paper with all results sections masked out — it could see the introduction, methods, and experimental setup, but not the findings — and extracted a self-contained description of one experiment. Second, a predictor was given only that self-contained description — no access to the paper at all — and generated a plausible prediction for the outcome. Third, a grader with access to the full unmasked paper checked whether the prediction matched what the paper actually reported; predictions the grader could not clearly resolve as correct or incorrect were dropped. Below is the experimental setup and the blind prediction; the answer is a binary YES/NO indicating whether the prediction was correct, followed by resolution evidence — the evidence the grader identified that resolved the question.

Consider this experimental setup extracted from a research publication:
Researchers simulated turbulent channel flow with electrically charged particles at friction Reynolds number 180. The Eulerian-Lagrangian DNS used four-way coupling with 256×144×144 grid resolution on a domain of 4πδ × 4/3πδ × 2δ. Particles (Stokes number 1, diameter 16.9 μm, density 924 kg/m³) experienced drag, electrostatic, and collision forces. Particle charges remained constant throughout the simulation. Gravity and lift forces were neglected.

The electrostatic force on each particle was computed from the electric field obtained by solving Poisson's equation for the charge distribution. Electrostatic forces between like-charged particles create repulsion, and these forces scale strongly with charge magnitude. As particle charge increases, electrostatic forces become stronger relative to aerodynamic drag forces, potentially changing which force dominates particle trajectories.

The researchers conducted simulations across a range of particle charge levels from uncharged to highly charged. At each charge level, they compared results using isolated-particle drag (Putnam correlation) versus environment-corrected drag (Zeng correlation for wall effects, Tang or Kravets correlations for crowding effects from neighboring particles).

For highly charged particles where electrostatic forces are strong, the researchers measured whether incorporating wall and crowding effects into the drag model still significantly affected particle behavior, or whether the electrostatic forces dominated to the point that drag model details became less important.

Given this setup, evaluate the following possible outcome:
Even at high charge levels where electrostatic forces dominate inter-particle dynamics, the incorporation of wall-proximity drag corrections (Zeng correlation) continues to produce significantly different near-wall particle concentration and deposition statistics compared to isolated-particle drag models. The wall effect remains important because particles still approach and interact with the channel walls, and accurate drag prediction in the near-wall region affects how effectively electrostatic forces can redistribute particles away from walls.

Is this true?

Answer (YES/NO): NO